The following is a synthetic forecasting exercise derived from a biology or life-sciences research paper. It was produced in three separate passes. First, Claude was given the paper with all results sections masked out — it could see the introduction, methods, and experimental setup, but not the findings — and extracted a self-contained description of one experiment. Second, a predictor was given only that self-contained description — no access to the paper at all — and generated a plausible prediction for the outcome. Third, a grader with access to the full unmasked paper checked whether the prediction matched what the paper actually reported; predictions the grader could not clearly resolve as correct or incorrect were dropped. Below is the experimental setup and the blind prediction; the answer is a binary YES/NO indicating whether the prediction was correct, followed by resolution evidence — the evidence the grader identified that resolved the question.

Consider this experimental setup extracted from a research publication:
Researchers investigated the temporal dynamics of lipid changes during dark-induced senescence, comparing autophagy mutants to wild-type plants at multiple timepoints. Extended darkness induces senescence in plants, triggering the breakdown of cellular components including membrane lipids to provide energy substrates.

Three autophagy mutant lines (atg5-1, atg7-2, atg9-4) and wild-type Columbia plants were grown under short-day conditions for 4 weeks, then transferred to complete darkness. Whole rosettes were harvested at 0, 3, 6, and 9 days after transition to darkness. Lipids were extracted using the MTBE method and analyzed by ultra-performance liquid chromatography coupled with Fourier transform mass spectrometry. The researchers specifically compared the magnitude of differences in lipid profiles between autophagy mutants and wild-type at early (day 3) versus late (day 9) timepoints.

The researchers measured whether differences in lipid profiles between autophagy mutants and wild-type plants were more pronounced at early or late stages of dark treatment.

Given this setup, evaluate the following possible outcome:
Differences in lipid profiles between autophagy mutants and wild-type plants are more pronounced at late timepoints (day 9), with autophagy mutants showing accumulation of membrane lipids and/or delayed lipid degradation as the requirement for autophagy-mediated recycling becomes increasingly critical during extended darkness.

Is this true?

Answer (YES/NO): NO